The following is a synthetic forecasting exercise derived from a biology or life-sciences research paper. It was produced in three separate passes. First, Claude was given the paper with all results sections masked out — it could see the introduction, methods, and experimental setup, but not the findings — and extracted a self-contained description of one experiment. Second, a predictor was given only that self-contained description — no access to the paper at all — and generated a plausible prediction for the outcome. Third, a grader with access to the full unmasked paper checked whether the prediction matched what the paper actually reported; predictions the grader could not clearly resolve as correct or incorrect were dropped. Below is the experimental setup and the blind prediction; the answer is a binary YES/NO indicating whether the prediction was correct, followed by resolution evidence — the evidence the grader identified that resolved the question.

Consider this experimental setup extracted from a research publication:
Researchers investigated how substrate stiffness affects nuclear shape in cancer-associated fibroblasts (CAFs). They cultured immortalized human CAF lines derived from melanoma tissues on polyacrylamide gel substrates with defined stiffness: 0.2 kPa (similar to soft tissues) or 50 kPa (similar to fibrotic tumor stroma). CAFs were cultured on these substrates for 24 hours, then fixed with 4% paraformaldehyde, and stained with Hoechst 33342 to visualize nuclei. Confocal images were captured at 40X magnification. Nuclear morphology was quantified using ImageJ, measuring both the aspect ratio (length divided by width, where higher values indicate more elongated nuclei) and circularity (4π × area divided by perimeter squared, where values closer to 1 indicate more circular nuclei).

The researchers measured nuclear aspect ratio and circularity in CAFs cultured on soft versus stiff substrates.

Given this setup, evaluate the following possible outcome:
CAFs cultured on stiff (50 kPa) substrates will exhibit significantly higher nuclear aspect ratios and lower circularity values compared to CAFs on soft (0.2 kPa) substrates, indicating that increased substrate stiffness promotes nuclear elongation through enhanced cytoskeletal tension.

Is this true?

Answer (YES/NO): YES